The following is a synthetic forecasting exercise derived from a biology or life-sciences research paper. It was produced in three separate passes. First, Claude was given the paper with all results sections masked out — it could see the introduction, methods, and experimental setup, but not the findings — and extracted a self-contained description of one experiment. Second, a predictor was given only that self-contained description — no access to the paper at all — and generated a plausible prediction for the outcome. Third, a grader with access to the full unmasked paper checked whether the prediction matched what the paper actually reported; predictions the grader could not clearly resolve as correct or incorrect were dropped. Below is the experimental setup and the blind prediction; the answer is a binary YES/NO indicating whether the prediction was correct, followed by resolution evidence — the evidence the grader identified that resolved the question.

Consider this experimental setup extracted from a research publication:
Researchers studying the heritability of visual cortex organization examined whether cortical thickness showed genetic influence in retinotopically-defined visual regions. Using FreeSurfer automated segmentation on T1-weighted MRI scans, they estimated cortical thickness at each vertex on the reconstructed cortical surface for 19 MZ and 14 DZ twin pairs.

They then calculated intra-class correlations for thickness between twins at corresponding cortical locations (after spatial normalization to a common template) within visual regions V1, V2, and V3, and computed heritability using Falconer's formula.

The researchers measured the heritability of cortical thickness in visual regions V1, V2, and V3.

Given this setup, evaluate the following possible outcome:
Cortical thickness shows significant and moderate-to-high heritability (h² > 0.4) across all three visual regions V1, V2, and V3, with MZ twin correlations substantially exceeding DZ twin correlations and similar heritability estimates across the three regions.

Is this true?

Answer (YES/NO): NO